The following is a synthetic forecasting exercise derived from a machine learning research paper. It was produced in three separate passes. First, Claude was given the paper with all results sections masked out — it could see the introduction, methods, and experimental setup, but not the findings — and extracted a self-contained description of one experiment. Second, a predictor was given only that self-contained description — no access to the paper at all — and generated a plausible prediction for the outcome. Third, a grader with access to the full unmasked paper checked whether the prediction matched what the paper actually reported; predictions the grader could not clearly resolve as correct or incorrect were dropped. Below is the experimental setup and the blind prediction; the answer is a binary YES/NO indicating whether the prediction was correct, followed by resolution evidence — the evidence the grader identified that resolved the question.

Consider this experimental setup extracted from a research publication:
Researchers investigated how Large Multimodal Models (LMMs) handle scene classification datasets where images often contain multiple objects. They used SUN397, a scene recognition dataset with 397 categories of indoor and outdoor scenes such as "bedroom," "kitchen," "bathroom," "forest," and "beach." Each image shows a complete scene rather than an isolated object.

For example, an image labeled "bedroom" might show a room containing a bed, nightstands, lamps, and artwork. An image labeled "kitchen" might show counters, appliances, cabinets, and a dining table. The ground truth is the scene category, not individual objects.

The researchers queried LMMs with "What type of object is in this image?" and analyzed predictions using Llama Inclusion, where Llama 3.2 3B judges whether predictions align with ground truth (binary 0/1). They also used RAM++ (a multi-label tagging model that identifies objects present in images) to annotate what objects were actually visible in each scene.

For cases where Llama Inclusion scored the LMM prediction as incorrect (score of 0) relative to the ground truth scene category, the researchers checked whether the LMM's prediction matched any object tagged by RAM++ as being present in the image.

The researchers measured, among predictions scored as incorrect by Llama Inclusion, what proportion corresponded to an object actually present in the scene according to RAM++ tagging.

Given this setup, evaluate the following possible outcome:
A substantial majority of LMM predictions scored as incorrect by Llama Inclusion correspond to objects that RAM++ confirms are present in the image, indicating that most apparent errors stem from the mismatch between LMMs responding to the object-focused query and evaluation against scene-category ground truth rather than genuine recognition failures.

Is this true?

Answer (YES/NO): NO